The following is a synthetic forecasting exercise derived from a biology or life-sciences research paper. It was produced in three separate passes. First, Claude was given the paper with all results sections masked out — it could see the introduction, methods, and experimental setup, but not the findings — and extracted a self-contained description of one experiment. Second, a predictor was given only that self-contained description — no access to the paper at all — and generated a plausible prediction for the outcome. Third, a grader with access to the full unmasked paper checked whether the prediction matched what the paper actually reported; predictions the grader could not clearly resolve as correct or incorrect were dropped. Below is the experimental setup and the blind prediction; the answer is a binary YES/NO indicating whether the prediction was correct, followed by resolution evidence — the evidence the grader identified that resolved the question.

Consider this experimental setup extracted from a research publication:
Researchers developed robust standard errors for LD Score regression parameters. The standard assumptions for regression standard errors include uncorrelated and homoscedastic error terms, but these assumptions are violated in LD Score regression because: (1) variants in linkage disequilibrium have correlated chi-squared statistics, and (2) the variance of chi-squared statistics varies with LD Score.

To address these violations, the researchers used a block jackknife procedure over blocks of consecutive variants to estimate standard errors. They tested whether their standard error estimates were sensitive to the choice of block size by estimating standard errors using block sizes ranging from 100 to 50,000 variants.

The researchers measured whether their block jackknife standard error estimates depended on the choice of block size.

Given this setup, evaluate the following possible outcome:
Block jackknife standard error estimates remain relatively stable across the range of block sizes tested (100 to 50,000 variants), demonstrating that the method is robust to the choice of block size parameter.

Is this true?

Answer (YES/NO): YES